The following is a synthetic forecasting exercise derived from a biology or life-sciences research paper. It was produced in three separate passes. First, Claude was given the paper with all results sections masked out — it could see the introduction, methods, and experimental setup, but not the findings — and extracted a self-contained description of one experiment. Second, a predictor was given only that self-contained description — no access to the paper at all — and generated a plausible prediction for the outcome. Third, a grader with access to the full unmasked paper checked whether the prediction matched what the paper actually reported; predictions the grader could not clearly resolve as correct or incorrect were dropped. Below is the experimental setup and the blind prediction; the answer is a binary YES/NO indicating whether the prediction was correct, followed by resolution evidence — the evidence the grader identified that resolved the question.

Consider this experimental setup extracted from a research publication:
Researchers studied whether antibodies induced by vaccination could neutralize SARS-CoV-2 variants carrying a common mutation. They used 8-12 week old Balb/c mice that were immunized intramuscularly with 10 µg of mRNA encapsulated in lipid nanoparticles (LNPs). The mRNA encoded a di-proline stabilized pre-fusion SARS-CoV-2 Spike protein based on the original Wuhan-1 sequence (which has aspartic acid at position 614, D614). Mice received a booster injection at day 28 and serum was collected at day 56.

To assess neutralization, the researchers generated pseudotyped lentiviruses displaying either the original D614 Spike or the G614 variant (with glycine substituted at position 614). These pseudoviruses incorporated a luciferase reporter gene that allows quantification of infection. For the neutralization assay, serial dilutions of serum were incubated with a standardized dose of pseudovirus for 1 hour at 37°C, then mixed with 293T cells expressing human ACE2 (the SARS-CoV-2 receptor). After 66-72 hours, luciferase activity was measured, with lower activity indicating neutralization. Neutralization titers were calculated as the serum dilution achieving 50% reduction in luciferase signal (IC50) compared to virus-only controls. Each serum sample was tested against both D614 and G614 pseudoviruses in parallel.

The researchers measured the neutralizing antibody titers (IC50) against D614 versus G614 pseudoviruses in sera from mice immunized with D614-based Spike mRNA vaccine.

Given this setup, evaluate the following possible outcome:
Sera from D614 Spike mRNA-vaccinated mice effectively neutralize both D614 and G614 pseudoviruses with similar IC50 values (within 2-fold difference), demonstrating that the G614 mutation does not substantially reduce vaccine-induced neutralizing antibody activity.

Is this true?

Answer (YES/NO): NO